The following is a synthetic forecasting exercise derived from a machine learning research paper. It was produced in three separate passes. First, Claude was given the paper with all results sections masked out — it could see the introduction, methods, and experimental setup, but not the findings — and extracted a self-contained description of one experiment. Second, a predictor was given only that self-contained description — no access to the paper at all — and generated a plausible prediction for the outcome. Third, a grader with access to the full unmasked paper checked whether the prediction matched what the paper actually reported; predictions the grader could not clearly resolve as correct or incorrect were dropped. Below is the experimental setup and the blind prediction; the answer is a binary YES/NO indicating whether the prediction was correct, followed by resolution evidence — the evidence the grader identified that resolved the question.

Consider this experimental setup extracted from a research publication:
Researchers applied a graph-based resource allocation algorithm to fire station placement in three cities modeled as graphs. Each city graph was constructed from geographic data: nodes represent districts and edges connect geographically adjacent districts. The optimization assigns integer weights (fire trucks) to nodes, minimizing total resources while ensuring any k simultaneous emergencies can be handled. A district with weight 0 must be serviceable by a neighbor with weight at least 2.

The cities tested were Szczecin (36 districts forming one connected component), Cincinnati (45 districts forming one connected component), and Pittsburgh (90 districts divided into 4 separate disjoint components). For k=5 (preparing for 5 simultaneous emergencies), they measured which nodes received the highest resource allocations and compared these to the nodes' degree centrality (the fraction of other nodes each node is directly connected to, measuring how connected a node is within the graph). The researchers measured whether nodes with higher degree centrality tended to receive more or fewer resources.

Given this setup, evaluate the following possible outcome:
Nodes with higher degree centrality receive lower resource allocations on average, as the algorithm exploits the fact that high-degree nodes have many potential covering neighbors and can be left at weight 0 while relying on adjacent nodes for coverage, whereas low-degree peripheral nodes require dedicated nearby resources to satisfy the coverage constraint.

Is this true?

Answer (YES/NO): NO